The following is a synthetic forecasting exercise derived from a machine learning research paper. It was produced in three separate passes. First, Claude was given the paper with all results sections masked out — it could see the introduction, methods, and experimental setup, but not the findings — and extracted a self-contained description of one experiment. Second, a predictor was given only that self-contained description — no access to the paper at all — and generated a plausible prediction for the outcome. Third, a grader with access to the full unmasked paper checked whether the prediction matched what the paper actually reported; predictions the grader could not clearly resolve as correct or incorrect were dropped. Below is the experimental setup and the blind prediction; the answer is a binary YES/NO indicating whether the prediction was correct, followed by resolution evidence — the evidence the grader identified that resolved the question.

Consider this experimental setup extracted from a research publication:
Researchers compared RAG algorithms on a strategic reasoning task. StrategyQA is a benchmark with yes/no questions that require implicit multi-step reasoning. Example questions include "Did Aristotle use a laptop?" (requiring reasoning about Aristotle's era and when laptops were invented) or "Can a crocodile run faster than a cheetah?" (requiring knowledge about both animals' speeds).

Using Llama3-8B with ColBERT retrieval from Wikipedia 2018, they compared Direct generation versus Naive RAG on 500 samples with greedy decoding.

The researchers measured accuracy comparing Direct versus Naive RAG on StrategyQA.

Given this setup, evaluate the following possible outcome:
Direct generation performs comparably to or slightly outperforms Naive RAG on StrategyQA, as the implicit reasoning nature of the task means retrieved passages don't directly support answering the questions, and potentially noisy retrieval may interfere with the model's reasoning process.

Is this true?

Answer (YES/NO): NO